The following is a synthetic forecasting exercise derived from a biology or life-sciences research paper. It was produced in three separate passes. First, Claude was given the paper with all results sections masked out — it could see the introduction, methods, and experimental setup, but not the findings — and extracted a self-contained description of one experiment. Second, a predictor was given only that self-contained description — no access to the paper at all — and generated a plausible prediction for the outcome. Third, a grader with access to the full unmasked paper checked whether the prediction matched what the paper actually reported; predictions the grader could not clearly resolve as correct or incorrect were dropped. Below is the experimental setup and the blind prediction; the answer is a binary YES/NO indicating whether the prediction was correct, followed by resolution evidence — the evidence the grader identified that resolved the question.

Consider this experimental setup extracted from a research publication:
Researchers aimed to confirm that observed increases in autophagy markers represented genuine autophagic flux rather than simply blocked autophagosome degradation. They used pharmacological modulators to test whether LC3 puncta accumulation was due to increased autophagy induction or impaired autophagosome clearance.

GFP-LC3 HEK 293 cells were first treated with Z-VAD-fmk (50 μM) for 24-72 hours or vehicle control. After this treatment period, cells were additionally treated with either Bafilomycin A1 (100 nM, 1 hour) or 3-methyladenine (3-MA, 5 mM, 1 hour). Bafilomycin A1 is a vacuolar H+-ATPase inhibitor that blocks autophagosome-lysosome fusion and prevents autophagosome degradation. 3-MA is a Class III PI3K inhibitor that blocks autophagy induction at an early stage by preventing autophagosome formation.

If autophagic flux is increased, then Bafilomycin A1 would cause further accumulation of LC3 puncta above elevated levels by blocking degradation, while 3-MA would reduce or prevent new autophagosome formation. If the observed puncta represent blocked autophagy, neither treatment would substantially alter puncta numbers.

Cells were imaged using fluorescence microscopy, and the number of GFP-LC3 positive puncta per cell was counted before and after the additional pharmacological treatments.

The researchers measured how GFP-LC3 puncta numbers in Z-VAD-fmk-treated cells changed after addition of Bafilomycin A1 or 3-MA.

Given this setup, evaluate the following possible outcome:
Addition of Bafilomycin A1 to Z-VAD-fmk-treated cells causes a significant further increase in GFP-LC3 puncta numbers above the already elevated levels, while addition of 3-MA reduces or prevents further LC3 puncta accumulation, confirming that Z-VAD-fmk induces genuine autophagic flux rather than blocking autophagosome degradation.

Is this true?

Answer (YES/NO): YES